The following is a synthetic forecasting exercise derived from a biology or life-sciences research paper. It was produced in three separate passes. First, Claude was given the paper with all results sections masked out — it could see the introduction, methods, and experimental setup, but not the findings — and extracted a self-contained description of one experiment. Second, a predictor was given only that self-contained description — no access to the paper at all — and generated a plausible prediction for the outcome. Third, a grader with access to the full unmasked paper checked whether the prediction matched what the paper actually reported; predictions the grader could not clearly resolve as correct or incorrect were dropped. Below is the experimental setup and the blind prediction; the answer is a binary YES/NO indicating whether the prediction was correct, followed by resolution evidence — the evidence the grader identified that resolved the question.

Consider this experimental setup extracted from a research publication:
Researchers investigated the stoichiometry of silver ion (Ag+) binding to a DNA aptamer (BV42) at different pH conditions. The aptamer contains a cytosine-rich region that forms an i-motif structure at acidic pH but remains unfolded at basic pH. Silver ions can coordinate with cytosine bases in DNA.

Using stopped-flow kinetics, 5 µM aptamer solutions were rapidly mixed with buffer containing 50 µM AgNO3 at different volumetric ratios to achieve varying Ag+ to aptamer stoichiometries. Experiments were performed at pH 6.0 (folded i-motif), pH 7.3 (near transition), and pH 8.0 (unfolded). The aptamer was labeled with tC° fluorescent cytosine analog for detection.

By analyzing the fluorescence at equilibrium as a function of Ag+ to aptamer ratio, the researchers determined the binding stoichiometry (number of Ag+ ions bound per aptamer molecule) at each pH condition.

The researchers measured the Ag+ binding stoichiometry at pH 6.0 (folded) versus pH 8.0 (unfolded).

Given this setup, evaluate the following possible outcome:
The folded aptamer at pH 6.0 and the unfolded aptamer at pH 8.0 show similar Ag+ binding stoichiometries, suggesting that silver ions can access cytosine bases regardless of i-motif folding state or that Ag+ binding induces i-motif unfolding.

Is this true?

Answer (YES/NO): NO